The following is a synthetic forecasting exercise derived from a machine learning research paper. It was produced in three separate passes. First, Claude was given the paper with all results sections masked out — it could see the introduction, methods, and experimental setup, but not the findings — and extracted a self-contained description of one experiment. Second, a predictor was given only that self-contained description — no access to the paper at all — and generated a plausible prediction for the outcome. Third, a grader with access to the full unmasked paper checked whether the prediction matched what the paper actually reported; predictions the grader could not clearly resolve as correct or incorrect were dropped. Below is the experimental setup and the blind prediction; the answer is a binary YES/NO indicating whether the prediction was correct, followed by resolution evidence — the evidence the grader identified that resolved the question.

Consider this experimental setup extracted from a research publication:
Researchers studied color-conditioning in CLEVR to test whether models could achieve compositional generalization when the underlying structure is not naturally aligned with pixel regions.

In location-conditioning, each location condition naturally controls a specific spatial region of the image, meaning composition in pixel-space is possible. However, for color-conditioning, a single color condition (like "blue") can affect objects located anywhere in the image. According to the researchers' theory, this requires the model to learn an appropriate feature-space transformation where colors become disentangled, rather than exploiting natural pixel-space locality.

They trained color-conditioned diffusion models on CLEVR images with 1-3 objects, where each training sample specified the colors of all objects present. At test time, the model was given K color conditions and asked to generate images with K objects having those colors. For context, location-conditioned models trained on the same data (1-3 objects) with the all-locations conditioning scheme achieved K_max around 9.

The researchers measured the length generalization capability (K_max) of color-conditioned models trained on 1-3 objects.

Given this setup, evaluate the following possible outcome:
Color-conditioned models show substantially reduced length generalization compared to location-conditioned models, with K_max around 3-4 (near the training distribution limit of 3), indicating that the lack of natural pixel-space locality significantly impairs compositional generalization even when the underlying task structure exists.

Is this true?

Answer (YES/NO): YES